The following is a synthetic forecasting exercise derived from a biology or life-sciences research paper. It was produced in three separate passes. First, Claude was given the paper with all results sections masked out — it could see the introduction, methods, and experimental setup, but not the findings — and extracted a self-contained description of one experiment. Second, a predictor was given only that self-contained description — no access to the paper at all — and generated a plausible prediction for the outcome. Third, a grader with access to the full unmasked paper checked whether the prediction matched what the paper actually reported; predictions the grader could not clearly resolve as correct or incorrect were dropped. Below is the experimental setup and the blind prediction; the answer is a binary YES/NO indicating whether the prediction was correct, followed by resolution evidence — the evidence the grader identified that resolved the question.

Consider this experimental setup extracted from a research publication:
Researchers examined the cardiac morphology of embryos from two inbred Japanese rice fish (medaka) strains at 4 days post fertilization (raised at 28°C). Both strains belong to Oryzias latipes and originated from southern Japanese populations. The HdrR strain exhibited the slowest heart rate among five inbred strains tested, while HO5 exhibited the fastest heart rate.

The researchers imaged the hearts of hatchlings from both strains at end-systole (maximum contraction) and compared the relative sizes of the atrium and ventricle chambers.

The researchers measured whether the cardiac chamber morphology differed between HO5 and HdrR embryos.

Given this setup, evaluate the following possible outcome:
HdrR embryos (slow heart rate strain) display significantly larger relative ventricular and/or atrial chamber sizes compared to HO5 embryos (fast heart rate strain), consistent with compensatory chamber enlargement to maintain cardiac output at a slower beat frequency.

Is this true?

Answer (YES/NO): NO